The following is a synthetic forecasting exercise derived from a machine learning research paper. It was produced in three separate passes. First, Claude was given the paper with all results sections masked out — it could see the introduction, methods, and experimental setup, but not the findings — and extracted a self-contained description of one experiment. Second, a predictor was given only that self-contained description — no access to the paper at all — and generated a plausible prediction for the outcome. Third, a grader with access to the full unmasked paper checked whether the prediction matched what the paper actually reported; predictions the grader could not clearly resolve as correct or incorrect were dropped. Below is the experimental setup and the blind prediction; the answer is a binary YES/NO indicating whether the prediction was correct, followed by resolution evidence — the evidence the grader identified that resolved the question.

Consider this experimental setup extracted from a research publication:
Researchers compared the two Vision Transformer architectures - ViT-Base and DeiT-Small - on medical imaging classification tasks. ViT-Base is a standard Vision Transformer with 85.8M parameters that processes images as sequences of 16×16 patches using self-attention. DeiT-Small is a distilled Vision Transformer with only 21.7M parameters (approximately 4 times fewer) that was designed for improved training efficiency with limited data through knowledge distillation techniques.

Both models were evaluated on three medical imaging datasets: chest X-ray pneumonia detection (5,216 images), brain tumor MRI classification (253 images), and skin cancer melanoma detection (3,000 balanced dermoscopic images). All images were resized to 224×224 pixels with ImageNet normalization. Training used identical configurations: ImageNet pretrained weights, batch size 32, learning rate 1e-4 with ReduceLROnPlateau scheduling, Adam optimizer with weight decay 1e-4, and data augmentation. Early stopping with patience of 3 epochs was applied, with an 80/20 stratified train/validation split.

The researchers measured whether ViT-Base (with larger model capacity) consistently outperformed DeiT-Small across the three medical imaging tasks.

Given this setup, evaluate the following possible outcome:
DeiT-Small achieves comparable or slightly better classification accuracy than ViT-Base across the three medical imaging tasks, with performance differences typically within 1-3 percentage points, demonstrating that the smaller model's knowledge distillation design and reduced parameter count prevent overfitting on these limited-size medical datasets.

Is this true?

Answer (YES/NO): NO